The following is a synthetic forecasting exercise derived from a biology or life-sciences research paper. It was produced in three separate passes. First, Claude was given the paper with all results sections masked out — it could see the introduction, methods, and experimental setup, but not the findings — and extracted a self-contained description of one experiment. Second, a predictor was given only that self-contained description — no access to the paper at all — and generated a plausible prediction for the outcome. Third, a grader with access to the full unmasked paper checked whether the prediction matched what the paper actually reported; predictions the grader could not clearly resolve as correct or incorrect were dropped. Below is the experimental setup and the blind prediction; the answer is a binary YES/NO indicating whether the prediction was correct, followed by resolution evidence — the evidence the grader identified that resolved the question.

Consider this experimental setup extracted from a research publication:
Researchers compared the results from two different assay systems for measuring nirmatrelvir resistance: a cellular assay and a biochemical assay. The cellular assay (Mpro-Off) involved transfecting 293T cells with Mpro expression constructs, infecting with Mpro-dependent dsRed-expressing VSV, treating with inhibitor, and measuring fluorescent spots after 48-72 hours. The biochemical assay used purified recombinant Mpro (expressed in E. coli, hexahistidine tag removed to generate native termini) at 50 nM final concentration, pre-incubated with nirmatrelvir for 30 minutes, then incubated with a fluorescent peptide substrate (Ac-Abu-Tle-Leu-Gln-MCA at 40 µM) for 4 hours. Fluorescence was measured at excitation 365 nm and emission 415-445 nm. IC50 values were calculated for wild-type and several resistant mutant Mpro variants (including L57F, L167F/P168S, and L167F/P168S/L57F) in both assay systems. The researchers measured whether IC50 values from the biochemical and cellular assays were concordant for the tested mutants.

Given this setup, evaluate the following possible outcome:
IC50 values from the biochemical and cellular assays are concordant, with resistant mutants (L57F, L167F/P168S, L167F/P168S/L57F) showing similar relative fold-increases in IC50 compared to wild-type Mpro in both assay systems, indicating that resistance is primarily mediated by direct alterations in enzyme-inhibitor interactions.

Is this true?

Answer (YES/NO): YES